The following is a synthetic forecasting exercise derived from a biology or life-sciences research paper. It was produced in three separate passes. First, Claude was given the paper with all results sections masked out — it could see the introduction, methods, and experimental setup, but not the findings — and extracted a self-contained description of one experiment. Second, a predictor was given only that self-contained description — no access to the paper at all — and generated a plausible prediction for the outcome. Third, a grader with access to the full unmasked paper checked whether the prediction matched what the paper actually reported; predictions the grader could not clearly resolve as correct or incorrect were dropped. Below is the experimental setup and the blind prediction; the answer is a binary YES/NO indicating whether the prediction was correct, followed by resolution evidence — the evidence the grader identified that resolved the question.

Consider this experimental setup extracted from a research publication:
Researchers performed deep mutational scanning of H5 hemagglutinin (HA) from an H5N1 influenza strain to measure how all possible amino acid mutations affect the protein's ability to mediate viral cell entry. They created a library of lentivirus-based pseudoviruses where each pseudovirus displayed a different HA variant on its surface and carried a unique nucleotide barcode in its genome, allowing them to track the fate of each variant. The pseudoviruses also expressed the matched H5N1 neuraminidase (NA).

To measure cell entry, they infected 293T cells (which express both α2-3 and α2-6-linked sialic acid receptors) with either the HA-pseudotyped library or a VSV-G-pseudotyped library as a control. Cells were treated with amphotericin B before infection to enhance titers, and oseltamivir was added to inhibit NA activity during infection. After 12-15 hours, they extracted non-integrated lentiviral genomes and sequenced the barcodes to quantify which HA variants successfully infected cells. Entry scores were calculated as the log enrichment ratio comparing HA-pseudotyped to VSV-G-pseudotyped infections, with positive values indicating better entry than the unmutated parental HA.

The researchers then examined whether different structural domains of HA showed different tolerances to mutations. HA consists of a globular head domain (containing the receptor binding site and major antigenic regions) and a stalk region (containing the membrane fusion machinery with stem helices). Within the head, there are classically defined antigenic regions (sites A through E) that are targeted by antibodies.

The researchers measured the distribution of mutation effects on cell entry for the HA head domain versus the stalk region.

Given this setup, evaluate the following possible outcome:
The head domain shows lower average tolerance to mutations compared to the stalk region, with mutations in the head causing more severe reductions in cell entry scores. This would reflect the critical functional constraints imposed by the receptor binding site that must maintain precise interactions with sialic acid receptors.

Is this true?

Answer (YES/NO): NO